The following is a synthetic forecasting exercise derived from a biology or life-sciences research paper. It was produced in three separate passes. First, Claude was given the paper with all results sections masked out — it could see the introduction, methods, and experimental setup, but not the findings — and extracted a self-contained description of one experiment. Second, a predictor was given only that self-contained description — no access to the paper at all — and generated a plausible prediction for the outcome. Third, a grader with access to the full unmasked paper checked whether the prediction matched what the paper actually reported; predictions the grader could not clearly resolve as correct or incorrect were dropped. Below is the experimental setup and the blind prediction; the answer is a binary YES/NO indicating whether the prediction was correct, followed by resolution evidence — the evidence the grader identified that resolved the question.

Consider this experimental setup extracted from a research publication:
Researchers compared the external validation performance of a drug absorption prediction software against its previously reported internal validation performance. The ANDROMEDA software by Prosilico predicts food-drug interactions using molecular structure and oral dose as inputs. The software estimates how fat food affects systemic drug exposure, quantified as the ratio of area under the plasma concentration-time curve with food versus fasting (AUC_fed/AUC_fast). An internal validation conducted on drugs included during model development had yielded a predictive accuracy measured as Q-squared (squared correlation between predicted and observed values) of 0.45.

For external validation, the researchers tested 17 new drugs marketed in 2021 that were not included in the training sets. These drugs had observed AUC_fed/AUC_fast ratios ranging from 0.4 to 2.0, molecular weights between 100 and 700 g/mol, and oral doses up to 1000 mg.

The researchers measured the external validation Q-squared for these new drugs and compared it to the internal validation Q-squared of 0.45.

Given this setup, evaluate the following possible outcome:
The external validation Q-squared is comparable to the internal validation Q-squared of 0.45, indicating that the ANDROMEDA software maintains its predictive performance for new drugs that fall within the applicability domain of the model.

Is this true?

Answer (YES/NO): YES